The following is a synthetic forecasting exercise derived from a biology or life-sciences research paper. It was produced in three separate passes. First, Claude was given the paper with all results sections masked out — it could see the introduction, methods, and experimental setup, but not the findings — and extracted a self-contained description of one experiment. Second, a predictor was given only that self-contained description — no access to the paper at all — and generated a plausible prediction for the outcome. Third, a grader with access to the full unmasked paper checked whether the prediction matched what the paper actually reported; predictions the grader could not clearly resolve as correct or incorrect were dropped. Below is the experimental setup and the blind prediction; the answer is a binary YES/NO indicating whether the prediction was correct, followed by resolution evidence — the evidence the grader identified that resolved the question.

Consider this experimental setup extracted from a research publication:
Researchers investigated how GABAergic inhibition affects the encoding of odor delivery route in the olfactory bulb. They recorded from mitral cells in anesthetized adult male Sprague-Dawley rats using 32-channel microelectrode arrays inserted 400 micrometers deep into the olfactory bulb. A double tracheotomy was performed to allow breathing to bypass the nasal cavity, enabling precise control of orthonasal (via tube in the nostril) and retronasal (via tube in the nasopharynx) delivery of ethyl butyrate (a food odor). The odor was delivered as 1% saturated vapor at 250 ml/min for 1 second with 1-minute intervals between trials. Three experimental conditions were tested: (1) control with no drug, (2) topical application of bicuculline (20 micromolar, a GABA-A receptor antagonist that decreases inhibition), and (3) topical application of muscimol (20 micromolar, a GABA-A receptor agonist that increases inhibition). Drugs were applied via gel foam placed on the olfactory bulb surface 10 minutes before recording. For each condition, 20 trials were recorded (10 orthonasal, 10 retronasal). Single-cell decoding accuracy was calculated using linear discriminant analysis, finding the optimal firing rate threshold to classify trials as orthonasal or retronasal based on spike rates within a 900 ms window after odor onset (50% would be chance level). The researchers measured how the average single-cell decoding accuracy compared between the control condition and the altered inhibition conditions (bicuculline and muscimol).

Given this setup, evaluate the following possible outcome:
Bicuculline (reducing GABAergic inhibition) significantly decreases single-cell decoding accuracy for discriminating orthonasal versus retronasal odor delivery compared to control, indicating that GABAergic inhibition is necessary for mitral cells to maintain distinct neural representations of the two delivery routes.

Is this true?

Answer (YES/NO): YES